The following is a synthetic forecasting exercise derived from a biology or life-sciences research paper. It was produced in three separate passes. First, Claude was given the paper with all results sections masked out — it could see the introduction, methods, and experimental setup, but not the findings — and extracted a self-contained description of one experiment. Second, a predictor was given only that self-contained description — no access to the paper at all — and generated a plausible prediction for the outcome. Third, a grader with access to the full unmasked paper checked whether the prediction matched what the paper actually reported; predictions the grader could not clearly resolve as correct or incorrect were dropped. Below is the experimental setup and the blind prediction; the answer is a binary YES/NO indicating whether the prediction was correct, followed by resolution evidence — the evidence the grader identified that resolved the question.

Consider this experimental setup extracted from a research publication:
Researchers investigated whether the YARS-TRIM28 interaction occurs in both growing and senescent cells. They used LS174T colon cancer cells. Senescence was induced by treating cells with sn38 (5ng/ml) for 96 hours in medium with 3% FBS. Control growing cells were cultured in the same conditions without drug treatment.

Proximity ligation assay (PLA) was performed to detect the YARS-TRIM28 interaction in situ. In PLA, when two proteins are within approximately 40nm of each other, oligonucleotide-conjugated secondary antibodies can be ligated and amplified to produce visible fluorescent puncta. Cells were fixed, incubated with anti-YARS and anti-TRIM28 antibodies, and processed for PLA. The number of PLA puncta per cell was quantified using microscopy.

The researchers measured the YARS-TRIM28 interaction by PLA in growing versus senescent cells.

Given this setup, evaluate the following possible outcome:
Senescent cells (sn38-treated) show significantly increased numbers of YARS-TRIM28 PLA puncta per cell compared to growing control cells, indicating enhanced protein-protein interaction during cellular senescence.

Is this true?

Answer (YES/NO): NO